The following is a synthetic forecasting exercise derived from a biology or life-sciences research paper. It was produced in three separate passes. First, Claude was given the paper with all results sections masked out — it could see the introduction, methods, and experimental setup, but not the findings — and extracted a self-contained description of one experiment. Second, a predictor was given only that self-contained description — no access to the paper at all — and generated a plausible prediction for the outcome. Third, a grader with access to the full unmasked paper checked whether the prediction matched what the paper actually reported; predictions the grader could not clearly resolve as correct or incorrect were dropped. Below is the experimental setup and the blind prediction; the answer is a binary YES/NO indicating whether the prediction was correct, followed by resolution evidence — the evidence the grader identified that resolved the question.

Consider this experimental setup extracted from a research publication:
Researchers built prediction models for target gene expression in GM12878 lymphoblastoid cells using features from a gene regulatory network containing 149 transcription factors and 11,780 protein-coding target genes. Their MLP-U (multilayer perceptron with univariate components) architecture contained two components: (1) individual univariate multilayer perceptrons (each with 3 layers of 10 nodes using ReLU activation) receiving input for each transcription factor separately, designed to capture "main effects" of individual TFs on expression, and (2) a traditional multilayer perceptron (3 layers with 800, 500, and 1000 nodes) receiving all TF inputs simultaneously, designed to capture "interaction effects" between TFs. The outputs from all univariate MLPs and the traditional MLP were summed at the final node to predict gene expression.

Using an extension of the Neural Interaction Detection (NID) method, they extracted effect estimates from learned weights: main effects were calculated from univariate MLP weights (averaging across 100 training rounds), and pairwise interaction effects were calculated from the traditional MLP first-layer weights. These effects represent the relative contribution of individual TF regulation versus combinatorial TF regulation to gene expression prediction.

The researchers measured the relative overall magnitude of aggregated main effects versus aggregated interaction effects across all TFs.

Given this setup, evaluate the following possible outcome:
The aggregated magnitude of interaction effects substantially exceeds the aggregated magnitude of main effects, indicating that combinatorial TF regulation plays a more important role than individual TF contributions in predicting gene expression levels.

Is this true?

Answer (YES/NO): NO